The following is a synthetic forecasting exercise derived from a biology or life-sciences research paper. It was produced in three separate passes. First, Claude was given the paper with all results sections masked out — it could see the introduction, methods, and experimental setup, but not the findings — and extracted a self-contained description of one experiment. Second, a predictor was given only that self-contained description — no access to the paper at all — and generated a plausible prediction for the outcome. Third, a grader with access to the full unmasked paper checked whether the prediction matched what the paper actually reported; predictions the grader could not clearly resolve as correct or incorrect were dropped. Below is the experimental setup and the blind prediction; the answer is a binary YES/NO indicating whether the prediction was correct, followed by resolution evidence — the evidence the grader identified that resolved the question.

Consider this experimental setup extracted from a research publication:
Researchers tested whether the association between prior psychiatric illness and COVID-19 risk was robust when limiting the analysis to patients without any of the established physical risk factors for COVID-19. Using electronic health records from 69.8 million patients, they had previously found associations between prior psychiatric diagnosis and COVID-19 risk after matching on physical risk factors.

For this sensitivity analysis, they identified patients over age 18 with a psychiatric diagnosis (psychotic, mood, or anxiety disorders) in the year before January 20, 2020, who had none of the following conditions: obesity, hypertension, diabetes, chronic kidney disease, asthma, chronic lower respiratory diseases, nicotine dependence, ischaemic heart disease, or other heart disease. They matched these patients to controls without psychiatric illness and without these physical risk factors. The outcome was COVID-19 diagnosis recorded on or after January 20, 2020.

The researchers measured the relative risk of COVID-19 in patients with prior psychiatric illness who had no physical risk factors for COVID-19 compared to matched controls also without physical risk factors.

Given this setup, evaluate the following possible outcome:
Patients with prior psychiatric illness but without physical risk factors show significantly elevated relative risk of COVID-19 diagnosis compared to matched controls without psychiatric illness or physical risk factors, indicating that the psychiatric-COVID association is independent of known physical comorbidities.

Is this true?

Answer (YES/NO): YES